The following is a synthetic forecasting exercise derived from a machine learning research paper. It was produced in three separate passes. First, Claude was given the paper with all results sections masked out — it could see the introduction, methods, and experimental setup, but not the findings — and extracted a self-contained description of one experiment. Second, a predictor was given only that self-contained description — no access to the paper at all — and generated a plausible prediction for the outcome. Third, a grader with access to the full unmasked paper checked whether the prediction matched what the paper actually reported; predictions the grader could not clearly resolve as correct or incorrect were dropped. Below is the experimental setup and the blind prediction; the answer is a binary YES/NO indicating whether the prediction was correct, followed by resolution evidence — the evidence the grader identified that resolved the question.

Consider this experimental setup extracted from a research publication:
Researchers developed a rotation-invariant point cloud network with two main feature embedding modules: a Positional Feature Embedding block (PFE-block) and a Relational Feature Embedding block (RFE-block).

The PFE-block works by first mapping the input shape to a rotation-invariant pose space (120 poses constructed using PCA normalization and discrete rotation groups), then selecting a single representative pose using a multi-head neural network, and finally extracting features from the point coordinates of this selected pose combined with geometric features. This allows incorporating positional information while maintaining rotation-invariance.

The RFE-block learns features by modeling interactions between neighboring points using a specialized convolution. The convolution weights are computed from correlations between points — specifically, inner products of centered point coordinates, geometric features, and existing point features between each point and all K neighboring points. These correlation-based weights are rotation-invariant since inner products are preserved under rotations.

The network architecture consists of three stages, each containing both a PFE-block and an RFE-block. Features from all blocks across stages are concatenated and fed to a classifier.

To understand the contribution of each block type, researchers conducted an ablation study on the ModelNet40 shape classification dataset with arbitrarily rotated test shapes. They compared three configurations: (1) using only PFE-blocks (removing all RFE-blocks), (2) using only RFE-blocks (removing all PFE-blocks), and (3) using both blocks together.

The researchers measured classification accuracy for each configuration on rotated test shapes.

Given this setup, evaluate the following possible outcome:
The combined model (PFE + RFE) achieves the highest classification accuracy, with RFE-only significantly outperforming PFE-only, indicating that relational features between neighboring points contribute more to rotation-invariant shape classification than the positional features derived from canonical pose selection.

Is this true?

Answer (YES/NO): NO